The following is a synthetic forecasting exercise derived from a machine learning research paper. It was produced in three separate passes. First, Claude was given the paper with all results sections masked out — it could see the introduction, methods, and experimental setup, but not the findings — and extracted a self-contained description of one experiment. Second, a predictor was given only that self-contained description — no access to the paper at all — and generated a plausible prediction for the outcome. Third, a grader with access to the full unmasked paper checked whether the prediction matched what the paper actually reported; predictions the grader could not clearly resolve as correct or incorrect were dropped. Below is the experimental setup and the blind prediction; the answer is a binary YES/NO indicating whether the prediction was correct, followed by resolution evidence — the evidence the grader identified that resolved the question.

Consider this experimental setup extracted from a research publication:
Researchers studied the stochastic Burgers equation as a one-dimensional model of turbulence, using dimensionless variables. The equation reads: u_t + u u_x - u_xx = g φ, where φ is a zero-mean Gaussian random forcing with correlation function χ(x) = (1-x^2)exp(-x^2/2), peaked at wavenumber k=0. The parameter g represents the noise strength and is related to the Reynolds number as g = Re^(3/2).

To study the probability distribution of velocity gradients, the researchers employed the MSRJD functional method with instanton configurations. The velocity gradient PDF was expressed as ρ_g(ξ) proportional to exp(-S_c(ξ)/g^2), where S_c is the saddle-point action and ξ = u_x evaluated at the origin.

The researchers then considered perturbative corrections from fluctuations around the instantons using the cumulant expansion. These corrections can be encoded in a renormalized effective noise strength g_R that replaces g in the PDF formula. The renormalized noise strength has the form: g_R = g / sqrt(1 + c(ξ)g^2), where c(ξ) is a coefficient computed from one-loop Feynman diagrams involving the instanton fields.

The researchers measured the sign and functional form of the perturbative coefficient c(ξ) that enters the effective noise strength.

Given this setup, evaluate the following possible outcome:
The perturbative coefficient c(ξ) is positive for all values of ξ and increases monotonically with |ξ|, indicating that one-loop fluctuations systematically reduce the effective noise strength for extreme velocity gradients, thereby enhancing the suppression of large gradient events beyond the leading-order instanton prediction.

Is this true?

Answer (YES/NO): YES